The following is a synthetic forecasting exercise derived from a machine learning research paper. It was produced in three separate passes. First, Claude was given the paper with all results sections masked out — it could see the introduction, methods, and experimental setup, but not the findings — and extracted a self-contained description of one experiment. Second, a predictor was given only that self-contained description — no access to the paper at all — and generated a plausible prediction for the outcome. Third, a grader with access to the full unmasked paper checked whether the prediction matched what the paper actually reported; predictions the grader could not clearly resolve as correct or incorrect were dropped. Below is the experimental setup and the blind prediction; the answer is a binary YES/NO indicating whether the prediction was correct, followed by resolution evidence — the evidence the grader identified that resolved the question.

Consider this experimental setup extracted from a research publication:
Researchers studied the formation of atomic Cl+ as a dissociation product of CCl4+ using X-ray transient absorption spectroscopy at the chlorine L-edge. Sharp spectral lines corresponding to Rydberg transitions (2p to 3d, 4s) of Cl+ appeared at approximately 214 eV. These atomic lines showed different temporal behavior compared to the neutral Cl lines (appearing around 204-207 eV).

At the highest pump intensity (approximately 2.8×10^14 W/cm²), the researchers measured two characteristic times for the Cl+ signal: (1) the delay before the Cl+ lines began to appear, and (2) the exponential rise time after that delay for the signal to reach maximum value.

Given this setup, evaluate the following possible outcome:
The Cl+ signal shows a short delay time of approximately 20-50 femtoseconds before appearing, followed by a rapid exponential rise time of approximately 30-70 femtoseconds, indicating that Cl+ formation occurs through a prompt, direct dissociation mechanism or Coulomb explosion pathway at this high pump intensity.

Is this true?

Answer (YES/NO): NO